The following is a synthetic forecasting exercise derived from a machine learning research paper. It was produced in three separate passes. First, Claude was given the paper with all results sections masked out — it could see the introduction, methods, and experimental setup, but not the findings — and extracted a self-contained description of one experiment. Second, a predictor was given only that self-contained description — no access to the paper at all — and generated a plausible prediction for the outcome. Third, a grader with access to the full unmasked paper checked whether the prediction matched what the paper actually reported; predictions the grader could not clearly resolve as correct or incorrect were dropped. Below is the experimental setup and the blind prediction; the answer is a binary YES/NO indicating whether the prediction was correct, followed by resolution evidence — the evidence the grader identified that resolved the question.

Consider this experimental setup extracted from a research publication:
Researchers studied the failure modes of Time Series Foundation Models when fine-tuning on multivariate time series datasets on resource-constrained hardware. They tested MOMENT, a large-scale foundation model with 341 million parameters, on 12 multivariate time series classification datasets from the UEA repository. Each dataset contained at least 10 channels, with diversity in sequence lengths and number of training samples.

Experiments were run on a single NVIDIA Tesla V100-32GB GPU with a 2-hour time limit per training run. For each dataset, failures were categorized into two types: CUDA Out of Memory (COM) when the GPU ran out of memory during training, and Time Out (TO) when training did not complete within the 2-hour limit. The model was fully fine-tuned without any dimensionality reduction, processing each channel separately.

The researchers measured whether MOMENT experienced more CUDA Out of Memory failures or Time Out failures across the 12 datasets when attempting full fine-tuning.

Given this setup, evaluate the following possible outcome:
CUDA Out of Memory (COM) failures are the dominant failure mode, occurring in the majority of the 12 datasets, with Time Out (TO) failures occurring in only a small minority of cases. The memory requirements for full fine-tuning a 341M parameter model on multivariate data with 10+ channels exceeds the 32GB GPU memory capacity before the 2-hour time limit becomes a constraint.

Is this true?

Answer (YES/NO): YES